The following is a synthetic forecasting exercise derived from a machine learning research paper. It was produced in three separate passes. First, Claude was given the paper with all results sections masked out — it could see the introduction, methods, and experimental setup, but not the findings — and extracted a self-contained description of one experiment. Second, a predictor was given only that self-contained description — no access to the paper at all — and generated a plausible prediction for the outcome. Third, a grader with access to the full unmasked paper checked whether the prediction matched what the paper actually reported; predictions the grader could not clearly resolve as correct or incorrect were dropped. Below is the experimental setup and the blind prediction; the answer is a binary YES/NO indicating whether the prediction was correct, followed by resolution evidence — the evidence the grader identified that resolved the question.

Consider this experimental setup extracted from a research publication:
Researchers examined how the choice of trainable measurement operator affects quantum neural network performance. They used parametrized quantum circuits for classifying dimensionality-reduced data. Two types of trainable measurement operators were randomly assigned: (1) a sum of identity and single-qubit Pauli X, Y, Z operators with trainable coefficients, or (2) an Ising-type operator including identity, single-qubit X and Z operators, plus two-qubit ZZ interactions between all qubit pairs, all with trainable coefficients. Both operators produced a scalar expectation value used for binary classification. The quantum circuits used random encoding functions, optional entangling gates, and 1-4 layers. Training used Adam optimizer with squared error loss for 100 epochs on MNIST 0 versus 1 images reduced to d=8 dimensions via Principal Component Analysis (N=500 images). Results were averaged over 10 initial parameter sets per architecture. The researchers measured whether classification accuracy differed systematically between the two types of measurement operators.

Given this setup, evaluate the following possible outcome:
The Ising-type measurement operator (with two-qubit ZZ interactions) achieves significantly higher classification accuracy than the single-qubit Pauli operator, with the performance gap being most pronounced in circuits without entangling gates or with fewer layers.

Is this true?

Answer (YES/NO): NO